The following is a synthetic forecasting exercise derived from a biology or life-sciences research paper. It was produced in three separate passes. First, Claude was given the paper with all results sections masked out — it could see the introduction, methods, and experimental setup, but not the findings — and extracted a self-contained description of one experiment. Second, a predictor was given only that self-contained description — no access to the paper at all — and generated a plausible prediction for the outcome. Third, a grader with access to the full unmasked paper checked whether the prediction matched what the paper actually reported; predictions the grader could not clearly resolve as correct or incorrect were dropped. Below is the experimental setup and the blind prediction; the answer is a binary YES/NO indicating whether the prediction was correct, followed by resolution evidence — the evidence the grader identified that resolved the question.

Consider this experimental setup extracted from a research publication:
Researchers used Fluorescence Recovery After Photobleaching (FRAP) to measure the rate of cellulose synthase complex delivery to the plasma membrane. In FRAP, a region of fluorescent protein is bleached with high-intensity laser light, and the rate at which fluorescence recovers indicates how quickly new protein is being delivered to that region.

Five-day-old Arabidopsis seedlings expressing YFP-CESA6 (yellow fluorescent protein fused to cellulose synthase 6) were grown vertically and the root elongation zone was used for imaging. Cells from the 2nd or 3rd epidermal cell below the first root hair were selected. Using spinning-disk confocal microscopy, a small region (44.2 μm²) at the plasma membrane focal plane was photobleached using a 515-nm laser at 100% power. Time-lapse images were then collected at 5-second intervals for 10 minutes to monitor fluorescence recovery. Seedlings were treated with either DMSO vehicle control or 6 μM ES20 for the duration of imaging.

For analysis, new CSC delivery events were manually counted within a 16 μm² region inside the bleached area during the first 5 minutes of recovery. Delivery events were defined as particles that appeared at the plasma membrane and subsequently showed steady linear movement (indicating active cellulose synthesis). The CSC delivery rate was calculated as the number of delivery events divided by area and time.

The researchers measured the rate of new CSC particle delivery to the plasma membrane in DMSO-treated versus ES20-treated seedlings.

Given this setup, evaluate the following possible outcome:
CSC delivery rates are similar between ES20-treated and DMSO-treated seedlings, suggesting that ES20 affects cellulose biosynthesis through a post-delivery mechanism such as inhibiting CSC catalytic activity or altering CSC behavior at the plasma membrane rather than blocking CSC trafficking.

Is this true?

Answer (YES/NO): NO